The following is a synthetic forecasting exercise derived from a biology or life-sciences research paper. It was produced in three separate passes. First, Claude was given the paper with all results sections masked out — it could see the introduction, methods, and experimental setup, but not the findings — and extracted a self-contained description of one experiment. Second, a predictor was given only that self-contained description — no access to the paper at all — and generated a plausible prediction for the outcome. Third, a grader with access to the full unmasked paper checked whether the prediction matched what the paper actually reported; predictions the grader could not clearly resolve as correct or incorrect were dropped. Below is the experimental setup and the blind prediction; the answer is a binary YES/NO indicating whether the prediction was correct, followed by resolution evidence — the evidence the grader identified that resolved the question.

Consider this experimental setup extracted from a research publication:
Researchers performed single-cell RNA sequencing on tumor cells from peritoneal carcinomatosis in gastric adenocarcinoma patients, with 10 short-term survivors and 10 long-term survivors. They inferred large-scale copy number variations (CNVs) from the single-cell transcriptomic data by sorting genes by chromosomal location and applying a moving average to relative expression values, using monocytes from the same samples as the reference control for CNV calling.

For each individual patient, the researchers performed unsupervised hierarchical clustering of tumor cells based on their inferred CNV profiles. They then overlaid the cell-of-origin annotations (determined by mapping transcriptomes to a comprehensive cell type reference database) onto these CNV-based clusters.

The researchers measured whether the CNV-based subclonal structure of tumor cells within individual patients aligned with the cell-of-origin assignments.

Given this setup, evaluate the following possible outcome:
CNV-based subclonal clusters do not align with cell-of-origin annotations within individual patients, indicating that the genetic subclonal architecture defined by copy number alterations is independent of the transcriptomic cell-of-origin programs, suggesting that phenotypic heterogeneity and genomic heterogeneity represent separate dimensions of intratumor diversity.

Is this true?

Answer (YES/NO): NO